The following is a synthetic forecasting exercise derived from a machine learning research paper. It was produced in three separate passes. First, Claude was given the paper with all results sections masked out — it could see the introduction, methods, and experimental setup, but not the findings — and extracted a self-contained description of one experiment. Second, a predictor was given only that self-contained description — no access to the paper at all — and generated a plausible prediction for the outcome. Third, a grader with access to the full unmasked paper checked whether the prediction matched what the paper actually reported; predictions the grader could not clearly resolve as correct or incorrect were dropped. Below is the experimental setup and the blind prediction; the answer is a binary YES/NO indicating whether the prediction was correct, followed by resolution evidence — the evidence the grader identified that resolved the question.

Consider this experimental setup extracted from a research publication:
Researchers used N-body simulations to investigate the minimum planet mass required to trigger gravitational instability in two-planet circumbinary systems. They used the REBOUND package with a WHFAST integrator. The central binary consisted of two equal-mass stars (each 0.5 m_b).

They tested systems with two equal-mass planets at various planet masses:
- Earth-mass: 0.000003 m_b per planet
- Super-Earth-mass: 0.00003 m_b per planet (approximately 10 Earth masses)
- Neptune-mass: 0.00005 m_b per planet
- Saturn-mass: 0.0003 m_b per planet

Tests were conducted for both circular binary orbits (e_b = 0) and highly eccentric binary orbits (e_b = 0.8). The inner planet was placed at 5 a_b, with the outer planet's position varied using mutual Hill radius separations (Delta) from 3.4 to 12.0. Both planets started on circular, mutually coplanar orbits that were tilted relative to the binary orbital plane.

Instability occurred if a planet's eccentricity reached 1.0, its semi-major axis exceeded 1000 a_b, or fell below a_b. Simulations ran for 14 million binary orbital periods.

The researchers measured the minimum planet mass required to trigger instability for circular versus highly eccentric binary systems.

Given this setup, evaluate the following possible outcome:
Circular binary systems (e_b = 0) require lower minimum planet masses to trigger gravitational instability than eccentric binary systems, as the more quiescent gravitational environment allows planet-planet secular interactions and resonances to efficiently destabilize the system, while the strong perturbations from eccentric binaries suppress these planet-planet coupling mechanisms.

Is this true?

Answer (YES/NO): NO